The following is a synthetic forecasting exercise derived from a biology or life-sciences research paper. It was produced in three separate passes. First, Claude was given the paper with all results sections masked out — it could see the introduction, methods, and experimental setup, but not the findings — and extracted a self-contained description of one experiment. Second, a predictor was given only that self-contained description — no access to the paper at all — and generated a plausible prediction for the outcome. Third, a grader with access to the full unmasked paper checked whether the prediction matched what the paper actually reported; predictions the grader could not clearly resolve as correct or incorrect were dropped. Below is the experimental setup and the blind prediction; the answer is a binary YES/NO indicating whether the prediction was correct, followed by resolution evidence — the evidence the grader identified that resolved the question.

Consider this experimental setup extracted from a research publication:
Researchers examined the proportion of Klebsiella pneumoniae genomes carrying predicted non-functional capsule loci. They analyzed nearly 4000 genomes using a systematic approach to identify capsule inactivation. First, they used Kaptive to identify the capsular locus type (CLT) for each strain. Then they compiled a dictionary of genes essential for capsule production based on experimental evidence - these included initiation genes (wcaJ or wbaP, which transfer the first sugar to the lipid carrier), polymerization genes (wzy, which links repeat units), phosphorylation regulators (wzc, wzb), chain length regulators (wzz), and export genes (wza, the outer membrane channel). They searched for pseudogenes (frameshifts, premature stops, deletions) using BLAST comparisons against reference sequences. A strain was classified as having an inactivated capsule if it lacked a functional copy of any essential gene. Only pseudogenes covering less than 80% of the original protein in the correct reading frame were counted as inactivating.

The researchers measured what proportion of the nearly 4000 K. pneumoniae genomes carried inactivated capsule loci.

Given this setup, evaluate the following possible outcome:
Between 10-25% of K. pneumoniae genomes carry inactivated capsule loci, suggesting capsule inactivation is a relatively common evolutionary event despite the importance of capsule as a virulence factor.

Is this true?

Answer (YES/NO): NO